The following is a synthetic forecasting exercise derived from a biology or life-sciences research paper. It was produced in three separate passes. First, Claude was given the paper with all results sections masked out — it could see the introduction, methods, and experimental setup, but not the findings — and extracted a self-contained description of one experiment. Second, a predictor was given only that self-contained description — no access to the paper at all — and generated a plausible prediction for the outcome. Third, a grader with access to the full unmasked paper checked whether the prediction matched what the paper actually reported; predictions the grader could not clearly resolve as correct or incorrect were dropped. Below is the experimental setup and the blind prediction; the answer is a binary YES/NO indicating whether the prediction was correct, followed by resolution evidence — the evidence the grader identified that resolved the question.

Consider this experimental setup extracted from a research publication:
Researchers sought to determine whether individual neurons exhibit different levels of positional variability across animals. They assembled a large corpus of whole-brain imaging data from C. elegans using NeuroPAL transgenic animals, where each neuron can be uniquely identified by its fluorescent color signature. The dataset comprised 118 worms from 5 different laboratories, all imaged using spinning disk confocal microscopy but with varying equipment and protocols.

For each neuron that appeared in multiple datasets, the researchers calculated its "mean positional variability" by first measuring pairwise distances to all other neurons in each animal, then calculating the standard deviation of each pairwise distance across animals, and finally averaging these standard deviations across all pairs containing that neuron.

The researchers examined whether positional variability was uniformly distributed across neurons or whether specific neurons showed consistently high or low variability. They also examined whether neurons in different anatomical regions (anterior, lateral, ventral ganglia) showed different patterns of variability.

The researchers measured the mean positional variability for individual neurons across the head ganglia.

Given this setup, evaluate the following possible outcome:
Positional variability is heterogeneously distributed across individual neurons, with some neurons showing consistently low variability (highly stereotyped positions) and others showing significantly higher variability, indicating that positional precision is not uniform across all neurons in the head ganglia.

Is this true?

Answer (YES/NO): YES